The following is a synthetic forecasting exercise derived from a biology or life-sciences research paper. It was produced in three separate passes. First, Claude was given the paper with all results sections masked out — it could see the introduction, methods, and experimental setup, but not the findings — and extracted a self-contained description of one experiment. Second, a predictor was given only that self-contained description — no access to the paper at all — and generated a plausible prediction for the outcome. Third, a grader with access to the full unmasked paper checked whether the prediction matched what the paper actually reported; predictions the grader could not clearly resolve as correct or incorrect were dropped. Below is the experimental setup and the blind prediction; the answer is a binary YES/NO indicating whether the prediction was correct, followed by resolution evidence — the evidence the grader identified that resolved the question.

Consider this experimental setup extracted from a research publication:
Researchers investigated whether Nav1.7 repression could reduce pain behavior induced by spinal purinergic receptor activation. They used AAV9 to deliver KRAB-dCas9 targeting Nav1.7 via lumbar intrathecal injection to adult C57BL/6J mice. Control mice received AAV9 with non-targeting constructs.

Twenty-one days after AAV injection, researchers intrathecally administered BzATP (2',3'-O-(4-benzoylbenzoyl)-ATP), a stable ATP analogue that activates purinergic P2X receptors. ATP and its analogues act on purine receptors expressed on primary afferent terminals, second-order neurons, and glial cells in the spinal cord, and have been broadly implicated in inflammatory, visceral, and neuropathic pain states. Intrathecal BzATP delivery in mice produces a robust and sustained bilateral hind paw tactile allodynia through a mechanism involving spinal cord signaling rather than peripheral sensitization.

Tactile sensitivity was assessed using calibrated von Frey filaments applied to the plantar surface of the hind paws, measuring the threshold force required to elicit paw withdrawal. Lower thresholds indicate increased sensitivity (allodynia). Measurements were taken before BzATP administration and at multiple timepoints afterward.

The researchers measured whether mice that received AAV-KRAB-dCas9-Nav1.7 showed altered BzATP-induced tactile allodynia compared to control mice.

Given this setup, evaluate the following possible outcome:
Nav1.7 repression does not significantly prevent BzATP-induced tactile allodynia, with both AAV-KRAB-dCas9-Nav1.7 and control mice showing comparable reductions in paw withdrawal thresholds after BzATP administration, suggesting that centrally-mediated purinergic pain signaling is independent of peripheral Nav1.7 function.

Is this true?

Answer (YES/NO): NO